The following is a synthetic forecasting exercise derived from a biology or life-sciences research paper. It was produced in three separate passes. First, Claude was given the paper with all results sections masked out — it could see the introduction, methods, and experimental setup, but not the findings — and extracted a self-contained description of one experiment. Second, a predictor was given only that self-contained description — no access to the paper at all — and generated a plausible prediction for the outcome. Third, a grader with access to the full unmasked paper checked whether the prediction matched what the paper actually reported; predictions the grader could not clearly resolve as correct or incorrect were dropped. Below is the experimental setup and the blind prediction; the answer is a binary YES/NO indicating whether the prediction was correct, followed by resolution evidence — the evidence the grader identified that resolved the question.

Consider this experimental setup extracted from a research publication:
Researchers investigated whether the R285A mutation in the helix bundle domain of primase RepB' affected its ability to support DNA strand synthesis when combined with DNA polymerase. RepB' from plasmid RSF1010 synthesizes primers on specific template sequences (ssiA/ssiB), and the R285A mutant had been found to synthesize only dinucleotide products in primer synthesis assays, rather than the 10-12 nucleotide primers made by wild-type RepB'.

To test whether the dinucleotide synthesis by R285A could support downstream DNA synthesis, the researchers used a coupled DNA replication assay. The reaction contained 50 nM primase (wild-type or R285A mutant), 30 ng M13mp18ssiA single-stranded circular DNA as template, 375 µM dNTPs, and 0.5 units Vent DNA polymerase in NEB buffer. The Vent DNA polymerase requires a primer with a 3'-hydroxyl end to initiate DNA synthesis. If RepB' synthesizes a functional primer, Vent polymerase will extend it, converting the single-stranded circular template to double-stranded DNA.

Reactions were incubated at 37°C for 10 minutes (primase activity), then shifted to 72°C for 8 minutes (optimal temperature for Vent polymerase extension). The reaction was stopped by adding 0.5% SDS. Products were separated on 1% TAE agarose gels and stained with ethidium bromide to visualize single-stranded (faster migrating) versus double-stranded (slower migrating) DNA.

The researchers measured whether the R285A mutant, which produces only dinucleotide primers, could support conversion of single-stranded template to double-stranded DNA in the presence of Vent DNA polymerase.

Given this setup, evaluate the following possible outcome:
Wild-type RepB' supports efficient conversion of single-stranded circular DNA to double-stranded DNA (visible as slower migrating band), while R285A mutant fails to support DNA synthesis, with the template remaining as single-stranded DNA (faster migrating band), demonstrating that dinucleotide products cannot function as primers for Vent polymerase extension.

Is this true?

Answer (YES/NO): NO